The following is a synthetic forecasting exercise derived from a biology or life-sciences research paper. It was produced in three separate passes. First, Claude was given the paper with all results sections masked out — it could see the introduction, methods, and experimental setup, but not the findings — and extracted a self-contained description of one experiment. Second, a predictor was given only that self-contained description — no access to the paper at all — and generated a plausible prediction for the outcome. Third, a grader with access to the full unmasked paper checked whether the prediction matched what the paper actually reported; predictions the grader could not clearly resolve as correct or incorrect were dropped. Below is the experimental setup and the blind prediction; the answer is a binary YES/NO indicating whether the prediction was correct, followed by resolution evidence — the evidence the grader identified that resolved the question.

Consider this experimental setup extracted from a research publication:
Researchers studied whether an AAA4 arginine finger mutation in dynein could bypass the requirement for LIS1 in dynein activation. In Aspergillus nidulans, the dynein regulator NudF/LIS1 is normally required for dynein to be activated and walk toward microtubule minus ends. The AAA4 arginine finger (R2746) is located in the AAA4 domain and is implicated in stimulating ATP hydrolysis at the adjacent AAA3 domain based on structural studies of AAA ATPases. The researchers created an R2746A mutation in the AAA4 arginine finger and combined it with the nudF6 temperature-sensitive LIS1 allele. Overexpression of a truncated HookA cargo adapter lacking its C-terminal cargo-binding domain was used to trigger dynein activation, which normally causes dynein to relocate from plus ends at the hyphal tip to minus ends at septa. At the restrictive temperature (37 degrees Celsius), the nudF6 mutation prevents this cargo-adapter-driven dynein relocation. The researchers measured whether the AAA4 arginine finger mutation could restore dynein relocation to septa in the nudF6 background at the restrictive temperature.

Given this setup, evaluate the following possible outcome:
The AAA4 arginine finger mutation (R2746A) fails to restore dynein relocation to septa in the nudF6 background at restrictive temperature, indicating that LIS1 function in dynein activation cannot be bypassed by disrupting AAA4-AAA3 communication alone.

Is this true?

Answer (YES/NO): NO